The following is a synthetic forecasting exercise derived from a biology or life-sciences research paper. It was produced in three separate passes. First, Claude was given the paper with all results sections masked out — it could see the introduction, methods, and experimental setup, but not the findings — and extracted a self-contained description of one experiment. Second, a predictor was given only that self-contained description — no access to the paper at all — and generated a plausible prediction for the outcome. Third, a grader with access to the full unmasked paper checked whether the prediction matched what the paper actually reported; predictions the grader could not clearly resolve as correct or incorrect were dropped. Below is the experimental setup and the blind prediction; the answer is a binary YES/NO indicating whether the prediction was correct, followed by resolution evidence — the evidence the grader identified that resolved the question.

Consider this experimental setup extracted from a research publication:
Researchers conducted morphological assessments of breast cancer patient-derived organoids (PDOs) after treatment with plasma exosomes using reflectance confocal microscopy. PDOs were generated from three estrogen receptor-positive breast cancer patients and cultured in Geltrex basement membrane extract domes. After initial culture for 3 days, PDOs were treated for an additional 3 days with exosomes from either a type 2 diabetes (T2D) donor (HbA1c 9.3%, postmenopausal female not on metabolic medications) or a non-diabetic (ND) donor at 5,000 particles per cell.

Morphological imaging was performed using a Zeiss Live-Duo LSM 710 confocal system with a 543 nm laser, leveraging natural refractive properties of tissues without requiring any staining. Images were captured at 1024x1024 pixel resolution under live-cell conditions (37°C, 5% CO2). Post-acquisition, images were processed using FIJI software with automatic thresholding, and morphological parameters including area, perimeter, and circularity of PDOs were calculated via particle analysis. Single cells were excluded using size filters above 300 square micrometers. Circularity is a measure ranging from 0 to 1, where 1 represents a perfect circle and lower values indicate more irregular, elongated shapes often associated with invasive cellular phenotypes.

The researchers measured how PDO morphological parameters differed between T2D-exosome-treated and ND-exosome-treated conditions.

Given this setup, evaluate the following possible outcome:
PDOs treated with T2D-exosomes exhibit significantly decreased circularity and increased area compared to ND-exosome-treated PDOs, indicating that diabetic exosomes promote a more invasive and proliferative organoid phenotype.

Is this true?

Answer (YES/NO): NO